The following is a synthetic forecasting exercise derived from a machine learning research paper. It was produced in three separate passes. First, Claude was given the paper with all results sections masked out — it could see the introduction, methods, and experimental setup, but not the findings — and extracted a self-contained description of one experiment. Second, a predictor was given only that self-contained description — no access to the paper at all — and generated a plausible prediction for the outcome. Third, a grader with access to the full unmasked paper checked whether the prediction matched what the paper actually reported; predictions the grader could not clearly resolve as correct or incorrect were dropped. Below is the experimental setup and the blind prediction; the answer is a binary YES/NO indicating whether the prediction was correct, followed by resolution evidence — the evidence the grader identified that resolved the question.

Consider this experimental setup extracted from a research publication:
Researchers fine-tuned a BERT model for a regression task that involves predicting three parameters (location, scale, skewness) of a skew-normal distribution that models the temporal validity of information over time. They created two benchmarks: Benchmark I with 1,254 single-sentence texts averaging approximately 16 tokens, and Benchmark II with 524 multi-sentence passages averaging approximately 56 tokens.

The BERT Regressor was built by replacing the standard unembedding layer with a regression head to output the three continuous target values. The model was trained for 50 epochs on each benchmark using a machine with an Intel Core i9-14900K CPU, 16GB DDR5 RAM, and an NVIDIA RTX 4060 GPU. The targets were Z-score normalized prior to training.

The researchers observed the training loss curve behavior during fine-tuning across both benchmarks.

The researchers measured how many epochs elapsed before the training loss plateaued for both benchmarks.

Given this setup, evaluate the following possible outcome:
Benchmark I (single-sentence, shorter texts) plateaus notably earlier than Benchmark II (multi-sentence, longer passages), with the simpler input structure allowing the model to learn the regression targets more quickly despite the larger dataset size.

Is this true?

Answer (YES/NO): NO